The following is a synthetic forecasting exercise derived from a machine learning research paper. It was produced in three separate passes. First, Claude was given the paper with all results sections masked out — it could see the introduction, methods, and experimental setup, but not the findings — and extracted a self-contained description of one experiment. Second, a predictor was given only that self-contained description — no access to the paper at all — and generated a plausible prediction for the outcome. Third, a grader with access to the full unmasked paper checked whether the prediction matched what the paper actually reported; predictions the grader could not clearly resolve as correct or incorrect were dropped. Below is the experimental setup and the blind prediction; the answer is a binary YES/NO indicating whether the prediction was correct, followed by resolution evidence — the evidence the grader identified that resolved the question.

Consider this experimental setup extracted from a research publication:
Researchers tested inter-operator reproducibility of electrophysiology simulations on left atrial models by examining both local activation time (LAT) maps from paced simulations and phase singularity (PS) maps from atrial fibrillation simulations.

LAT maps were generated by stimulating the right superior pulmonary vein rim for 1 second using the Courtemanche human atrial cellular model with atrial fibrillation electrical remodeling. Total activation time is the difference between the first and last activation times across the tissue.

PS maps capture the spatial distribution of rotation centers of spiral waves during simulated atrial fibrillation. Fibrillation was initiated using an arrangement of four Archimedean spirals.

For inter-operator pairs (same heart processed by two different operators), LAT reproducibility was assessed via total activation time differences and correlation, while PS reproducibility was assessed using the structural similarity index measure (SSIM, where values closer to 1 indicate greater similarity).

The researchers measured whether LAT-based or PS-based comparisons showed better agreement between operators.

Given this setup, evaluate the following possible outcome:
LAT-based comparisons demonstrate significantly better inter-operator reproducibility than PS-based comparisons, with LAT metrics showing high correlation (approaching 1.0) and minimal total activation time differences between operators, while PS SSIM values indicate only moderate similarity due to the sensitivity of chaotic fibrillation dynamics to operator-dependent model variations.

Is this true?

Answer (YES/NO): YES